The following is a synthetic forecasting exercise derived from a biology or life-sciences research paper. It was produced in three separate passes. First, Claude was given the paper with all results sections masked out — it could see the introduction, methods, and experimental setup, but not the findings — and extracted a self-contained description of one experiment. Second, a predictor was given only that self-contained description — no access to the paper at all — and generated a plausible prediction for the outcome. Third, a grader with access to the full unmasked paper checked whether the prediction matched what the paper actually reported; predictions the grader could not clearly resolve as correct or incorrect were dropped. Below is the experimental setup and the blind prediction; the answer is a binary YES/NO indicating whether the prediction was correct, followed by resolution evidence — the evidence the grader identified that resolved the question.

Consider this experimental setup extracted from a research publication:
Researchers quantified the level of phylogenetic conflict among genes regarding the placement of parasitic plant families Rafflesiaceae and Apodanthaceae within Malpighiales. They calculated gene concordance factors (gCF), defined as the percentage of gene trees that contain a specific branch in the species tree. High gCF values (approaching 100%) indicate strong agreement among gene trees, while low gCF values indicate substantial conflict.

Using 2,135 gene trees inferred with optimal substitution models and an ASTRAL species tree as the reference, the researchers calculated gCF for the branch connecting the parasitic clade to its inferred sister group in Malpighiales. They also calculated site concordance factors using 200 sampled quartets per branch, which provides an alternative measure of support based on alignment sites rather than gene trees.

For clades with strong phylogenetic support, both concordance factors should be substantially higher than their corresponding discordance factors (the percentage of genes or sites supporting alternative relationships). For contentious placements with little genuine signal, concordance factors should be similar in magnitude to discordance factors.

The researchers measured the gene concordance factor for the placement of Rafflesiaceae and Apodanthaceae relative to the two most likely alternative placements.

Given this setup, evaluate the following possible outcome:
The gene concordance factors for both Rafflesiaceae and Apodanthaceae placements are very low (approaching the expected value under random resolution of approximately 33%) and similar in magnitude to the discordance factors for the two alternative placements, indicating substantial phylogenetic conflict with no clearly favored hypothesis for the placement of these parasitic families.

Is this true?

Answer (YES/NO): NO